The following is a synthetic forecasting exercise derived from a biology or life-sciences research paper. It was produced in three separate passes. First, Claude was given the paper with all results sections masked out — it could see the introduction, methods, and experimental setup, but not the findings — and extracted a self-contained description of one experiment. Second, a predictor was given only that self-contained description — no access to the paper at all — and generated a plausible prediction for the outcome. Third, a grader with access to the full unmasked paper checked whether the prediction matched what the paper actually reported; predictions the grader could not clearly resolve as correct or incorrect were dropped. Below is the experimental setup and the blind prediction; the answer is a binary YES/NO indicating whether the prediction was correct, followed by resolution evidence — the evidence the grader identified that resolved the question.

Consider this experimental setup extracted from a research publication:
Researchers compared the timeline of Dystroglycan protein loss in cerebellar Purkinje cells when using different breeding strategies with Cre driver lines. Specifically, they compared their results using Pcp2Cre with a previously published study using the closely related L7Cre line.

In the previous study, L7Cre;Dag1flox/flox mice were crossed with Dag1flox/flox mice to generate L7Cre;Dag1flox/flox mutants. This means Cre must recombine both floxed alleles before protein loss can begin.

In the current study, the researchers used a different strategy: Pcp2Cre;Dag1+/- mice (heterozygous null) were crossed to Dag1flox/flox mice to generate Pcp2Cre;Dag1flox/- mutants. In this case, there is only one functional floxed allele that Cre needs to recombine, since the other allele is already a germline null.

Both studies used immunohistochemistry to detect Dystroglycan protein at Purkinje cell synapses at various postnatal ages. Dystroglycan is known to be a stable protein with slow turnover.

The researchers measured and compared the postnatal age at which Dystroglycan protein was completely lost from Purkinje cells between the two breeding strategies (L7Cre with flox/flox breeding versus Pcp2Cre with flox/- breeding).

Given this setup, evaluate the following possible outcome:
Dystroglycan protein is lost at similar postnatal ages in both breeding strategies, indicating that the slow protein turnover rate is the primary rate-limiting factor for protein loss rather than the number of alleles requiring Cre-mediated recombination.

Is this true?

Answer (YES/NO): NO